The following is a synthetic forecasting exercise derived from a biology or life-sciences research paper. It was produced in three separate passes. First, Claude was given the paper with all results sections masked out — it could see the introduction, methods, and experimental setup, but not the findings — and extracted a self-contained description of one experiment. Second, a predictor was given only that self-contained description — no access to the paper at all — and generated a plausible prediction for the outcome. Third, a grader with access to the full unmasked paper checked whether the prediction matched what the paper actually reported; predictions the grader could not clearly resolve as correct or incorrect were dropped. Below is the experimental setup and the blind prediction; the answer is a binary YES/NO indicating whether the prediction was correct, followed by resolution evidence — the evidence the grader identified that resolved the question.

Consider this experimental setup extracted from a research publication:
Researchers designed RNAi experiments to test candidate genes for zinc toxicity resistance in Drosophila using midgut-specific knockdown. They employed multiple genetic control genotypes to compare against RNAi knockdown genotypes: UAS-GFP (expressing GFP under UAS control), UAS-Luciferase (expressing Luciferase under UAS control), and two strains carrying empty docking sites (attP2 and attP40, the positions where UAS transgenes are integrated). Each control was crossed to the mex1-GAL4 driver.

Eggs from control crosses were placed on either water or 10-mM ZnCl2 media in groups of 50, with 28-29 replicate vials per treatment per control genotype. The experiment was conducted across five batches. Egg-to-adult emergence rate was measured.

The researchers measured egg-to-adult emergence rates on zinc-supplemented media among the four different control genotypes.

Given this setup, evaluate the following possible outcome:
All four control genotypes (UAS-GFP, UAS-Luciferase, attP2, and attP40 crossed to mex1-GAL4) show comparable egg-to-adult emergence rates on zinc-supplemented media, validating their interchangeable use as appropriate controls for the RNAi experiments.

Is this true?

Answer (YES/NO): NO